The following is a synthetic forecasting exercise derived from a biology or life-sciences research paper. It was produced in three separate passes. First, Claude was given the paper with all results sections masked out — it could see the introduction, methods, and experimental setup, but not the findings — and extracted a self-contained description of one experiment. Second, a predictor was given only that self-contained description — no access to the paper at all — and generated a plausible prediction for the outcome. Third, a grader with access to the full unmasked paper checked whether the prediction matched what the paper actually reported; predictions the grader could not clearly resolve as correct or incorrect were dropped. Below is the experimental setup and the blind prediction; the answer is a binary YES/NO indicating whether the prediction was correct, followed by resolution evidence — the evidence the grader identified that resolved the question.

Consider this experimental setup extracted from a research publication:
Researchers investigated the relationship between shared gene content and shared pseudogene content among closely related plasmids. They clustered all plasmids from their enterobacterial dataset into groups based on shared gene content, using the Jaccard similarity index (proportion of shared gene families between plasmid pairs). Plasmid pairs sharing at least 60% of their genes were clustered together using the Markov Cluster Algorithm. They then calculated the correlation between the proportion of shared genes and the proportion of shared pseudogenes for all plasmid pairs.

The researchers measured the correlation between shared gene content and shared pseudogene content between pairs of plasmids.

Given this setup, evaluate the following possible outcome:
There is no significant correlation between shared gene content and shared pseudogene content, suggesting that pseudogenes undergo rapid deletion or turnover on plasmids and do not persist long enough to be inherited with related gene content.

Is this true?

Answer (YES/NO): NO